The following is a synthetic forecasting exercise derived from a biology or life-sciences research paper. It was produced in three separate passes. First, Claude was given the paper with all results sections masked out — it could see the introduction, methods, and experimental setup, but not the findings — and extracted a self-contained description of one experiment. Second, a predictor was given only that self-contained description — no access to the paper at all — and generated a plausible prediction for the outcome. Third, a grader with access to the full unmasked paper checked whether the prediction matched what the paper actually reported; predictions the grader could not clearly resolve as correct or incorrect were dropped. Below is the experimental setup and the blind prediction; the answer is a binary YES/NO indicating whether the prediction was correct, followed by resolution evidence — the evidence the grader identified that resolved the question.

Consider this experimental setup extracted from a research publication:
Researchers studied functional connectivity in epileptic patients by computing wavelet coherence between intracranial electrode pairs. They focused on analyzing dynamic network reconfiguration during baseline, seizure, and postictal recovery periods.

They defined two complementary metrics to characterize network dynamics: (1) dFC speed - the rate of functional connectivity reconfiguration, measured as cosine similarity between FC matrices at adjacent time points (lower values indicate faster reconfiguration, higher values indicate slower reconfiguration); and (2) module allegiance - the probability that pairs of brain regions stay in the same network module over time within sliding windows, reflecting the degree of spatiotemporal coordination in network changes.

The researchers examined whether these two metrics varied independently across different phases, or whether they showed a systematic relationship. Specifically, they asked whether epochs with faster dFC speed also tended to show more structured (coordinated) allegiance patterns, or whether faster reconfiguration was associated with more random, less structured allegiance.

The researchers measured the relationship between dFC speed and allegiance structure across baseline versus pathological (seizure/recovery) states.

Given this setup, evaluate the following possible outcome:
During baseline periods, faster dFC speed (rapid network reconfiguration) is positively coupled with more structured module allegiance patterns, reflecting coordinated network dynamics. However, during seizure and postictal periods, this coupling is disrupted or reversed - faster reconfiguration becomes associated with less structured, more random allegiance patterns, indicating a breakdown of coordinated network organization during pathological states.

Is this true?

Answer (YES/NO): NO